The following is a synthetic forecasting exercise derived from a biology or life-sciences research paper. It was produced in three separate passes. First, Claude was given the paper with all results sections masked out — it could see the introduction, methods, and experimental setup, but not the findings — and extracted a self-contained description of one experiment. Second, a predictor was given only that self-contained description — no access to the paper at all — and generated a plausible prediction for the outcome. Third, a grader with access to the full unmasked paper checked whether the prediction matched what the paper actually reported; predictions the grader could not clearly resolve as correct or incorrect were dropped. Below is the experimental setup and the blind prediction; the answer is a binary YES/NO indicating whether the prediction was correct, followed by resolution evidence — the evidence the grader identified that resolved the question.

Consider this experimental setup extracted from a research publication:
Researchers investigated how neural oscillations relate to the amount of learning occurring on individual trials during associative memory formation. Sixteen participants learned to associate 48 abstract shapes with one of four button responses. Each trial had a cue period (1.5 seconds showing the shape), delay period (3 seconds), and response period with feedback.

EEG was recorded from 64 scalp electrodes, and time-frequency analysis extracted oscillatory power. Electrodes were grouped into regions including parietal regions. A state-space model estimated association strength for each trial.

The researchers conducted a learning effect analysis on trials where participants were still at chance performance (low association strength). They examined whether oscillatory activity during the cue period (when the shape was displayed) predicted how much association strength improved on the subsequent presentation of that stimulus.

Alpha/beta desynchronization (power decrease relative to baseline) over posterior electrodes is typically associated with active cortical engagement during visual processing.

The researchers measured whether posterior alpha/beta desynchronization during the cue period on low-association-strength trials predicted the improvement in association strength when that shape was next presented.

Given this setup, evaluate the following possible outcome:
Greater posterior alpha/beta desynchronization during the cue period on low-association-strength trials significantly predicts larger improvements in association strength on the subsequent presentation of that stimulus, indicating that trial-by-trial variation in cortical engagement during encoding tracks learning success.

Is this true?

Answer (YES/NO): YES